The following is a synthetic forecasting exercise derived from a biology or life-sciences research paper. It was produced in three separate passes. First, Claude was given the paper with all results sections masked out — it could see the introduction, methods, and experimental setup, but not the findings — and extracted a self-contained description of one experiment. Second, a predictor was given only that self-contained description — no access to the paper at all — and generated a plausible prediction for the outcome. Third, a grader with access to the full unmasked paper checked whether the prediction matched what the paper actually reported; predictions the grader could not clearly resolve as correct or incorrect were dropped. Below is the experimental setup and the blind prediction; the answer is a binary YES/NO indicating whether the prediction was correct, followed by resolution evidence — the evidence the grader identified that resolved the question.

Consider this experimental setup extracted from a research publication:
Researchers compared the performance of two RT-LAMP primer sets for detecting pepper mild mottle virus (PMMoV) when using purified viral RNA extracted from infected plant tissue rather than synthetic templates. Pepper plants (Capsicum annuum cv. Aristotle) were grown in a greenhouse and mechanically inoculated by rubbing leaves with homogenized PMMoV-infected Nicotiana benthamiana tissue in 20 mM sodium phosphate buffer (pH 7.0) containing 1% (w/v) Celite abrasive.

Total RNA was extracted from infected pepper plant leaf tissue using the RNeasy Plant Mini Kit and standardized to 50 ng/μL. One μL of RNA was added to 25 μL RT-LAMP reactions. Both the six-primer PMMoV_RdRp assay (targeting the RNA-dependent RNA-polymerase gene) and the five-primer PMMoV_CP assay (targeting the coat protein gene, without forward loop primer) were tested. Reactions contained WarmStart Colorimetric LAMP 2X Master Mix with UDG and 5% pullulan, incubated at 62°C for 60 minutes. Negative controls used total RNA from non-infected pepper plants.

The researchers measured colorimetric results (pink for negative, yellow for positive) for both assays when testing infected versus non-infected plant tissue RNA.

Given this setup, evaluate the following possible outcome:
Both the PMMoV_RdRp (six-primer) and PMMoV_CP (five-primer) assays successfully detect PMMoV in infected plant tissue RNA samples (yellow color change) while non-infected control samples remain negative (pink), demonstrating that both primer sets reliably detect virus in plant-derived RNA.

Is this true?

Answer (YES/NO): YES